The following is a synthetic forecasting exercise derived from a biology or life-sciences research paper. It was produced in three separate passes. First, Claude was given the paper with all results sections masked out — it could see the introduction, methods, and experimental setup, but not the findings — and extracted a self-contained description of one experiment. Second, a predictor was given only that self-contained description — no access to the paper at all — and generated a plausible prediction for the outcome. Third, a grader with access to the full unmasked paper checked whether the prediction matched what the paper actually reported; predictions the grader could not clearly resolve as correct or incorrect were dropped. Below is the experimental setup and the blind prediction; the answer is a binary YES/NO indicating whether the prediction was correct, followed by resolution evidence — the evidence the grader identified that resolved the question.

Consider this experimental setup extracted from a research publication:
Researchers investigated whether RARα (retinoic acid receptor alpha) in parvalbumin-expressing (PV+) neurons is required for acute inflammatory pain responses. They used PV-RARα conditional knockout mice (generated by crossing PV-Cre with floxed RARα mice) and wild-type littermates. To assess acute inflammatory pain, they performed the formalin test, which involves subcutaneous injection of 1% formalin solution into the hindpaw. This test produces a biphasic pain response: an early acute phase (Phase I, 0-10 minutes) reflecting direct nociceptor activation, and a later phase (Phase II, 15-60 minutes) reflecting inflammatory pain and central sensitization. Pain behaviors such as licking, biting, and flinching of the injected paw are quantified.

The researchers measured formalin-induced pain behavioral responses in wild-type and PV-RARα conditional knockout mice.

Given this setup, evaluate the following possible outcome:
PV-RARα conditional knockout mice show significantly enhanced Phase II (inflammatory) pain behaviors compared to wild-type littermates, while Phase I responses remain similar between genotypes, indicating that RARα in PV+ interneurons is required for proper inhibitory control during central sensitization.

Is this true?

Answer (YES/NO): NO